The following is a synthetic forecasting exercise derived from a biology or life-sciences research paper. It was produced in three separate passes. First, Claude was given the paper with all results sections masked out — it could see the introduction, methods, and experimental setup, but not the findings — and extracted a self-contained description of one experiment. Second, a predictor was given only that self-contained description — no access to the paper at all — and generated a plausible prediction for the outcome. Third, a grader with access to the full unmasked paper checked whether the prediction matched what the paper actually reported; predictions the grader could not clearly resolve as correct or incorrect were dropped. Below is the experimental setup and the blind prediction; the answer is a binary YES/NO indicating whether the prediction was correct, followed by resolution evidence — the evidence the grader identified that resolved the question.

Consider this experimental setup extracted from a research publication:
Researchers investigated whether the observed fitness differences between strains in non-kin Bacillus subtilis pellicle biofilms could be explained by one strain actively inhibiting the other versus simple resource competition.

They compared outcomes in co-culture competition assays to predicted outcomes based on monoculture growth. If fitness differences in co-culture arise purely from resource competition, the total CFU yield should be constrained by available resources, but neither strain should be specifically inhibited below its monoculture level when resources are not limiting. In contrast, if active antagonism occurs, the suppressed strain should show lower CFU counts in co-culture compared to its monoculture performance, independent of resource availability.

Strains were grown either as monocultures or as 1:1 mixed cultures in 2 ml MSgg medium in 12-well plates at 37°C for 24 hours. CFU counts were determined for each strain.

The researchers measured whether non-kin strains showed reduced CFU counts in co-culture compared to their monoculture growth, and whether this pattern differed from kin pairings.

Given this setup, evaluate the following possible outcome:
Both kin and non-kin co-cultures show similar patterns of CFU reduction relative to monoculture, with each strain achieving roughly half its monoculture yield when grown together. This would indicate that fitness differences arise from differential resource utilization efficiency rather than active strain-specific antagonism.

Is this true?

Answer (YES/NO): NO